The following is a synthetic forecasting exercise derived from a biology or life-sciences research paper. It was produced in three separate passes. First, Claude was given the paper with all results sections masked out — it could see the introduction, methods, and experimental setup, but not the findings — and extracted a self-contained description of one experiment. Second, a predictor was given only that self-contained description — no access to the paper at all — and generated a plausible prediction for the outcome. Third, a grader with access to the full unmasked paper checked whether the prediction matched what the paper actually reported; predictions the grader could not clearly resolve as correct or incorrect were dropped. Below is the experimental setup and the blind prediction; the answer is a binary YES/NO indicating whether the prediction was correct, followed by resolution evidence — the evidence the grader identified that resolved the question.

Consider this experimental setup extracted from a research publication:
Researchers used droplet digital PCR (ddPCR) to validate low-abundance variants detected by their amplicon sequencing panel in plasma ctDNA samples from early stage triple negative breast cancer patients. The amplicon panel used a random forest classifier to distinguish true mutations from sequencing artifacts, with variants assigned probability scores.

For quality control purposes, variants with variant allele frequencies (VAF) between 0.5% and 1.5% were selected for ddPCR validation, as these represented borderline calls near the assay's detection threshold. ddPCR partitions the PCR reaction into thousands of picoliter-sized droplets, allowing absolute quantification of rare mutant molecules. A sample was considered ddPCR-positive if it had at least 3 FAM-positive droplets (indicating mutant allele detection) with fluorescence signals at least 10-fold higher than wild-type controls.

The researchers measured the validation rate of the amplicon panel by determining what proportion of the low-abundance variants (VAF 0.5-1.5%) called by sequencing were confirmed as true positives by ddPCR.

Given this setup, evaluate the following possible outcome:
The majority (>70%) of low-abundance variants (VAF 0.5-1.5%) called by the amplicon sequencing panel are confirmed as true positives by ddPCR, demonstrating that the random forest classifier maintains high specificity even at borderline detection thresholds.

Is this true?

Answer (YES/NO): NO